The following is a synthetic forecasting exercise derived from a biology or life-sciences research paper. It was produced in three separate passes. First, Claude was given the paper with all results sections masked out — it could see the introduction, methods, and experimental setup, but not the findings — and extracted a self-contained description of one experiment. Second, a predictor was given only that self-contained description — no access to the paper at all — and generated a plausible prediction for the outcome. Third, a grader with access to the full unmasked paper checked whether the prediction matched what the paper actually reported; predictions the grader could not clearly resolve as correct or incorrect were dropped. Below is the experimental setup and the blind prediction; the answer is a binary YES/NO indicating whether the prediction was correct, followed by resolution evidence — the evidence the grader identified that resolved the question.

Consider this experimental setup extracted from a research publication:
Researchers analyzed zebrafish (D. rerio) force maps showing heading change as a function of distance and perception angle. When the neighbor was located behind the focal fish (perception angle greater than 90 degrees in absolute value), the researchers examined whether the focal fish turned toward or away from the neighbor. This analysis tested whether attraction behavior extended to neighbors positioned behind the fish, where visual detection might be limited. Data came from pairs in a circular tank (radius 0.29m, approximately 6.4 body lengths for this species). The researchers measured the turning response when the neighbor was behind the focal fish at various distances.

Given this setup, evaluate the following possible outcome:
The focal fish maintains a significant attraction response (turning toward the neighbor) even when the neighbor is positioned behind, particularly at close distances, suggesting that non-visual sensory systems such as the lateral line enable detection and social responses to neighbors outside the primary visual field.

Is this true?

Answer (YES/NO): NO